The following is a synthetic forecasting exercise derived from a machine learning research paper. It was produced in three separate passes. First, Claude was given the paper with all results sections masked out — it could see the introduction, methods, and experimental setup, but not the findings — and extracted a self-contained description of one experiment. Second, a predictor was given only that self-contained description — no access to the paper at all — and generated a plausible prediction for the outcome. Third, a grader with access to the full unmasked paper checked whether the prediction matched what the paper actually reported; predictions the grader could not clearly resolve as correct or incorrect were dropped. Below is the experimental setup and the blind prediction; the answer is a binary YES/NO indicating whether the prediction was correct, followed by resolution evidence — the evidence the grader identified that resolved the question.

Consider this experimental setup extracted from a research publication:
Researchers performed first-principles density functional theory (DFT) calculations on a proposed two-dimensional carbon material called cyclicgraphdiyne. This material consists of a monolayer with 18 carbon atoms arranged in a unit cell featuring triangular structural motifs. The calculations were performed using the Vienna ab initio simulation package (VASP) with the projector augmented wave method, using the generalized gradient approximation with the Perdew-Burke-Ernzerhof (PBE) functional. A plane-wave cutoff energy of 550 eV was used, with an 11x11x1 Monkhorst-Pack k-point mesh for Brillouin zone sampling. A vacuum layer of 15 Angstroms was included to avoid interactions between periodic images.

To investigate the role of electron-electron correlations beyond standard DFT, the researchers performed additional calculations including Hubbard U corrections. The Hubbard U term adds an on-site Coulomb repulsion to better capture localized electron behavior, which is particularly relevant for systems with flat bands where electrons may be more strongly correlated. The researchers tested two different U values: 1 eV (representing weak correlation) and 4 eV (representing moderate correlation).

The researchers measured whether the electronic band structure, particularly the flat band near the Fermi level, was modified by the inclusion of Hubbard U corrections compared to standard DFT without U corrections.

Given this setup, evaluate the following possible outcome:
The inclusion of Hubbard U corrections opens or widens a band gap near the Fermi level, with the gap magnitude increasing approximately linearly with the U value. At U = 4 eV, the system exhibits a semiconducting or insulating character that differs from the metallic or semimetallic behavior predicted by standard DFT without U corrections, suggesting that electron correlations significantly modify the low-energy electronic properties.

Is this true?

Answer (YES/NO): NO